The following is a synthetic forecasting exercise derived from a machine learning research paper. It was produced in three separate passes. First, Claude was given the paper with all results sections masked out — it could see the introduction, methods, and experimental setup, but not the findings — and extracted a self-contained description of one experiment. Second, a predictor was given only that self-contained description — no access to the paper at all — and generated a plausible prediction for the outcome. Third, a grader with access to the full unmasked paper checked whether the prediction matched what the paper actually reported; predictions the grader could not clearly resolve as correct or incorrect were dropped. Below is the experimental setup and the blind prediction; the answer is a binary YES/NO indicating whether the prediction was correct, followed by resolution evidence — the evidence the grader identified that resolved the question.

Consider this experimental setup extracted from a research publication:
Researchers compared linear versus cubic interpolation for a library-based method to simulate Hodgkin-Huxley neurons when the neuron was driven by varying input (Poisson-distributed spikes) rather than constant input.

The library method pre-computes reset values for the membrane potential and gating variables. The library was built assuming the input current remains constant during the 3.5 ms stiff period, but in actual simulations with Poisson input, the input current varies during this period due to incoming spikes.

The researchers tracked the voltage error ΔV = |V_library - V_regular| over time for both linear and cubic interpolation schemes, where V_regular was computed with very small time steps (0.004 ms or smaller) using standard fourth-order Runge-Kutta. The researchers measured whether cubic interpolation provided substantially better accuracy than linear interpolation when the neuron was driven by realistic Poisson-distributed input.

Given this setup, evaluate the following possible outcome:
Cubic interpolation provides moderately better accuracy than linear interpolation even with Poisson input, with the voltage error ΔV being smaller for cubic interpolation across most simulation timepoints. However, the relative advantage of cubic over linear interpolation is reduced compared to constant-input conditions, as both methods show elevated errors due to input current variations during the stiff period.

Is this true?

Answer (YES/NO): NO